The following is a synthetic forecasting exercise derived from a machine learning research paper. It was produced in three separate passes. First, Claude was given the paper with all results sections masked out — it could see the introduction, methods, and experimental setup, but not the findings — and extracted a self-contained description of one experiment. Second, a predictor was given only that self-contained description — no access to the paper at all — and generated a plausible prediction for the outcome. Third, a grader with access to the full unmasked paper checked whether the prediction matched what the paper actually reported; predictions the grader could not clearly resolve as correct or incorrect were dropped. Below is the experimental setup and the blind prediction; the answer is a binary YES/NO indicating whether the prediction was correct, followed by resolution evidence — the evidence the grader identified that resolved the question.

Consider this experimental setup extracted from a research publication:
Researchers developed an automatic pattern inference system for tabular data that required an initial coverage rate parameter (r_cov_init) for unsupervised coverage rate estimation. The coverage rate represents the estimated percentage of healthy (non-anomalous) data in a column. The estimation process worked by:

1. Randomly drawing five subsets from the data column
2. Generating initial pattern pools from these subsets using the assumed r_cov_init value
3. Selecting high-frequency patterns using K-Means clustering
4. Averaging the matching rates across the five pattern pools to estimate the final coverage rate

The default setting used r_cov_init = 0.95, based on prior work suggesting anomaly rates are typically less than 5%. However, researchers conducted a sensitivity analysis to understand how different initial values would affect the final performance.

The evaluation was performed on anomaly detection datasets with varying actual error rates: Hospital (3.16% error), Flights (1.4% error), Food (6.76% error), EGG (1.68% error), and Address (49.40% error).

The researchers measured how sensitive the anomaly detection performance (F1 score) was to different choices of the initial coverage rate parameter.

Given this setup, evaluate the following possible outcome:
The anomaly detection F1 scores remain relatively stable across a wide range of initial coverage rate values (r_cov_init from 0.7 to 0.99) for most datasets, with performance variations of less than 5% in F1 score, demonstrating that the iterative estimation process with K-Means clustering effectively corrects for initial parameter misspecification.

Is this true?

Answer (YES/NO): NO